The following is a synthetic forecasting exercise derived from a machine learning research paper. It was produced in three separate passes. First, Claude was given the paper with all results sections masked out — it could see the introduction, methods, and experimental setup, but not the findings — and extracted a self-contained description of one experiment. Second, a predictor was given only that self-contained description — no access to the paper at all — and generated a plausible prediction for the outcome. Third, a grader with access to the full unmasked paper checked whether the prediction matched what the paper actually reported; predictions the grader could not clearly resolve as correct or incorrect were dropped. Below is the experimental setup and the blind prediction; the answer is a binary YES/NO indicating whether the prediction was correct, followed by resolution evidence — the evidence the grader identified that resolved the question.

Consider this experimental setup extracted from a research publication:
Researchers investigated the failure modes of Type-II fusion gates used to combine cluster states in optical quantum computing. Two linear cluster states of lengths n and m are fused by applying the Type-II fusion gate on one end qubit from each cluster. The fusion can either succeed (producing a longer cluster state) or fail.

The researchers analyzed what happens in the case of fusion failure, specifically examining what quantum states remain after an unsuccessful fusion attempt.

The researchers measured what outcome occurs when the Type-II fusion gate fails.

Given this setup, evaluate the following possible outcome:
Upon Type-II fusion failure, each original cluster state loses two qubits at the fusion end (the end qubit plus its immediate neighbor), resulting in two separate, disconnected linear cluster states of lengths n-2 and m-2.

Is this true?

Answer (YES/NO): NO